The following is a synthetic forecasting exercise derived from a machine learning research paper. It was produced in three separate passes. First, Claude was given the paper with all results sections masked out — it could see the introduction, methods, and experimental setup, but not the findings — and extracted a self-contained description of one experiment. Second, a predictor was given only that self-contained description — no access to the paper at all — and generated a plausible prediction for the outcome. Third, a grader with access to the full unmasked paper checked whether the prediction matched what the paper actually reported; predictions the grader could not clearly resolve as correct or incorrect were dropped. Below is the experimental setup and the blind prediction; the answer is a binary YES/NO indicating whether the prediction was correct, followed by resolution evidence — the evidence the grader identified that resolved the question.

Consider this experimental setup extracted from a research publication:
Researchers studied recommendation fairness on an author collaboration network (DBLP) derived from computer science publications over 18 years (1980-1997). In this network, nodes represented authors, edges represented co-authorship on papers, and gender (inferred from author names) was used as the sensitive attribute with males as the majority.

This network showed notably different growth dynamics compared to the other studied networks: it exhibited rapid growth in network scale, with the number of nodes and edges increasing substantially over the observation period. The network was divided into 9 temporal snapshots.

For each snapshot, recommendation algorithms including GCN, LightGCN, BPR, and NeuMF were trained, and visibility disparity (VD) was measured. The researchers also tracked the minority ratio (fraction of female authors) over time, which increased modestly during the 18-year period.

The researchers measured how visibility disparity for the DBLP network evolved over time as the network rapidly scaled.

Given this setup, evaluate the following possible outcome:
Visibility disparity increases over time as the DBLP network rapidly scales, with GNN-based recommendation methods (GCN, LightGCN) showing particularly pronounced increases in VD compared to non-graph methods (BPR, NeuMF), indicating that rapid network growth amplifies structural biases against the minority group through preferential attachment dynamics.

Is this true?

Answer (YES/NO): NO